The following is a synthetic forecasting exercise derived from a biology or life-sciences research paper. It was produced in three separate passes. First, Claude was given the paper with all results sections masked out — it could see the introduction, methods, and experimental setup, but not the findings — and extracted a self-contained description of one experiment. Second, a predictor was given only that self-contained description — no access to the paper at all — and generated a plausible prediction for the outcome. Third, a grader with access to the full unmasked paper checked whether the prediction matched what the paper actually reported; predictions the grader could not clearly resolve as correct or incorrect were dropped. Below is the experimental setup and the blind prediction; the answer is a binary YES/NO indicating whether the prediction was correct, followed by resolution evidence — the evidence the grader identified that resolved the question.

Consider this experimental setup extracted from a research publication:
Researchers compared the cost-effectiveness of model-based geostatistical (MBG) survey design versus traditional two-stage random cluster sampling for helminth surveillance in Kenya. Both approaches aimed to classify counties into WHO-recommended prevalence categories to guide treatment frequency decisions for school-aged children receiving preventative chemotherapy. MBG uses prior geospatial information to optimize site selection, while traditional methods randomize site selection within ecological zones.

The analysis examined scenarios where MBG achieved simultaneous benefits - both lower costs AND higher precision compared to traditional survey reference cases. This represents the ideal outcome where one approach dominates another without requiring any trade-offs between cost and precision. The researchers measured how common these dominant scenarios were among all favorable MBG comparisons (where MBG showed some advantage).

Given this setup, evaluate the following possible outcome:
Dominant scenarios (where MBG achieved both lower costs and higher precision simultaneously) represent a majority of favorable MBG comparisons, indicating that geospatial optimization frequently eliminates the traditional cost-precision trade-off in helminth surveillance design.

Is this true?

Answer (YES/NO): NO